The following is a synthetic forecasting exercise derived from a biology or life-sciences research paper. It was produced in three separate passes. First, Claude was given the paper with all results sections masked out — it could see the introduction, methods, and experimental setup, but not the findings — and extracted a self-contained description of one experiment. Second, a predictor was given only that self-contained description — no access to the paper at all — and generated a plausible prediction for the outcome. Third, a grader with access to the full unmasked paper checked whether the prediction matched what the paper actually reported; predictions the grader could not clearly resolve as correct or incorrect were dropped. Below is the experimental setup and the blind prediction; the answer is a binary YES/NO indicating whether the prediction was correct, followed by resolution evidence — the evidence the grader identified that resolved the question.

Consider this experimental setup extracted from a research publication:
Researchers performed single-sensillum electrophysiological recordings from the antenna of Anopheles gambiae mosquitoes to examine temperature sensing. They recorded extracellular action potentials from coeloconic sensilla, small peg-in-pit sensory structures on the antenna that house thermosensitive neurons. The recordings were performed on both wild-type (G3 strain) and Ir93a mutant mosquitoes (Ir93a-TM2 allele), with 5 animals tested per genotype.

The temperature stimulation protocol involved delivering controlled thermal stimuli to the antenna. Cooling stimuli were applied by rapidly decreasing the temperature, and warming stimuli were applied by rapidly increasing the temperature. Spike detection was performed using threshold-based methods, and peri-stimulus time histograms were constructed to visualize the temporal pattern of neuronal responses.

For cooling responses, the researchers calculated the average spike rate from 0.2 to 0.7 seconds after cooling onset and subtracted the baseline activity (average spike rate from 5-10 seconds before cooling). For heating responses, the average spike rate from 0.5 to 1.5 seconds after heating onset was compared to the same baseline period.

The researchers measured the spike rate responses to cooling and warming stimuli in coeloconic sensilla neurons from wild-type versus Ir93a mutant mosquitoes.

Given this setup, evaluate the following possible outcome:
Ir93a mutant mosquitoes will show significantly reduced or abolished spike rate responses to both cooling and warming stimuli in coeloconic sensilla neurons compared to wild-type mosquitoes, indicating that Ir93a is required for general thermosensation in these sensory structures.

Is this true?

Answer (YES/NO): YES